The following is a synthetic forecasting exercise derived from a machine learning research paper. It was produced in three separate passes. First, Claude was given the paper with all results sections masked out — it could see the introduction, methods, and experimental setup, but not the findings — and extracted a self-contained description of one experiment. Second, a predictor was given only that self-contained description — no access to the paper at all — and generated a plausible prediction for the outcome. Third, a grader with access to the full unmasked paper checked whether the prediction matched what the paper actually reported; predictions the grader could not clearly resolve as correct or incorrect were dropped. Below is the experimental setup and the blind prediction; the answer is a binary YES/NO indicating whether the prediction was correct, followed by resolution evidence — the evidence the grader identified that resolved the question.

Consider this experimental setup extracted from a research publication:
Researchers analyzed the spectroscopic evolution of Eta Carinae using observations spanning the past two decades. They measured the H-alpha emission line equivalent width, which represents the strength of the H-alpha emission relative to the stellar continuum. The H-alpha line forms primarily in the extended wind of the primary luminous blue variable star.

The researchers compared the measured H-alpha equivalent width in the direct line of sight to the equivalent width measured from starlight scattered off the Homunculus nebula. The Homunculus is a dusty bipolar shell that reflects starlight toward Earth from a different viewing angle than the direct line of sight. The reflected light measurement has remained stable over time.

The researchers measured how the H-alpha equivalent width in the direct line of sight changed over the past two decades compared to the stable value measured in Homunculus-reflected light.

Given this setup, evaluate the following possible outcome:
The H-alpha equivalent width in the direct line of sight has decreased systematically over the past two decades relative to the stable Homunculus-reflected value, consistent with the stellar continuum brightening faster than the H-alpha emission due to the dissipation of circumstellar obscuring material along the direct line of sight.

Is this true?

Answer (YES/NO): YES